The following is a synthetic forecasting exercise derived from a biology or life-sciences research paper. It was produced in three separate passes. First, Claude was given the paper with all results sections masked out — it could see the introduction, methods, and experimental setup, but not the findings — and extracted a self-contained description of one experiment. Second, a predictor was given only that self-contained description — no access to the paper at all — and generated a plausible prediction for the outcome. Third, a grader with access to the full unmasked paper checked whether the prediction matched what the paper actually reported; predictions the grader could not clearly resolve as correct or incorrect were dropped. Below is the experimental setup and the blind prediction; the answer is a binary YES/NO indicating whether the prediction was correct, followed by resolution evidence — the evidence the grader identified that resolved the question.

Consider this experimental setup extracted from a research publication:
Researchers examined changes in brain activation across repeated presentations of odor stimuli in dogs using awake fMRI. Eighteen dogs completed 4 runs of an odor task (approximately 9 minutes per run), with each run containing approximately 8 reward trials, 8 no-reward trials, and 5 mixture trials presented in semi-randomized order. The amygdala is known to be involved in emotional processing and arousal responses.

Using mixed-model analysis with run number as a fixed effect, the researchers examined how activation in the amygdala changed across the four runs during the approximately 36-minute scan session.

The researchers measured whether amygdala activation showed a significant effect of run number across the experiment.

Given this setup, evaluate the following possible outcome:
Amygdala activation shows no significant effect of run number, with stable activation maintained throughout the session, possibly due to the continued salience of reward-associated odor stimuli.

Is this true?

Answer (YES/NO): NO